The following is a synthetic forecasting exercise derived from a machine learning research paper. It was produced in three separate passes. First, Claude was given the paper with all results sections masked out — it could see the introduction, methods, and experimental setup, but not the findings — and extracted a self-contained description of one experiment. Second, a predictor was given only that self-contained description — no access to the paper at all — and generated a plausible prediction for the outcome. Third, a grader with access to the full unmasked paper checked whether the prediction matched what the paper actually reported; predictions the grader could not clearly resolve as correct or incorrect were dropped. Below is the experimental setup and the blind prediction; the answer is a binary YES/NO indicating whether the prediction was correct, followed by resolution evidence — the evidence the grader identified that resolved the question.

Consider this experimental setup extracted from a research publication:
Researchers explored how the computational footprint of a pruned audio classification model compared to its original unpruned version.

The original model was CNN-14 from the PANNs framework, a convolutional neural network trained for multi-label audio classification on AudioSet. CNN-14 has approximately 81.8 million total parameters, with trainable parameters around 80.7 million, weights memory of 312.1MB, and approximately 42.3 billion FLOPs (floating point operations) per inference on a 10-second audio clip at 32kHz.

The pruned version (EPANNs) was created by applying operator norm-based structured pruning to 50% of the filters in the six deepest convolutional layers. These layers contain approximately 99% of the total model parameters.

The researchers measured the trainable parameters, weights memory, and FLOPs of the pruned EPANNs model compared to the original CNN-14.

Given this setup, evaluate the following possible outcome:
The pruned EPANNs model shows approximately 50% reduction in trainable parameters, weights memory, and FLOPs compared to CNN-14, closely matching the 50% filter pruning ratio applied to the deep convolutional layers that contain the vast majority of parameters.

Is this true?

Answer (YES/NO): NO